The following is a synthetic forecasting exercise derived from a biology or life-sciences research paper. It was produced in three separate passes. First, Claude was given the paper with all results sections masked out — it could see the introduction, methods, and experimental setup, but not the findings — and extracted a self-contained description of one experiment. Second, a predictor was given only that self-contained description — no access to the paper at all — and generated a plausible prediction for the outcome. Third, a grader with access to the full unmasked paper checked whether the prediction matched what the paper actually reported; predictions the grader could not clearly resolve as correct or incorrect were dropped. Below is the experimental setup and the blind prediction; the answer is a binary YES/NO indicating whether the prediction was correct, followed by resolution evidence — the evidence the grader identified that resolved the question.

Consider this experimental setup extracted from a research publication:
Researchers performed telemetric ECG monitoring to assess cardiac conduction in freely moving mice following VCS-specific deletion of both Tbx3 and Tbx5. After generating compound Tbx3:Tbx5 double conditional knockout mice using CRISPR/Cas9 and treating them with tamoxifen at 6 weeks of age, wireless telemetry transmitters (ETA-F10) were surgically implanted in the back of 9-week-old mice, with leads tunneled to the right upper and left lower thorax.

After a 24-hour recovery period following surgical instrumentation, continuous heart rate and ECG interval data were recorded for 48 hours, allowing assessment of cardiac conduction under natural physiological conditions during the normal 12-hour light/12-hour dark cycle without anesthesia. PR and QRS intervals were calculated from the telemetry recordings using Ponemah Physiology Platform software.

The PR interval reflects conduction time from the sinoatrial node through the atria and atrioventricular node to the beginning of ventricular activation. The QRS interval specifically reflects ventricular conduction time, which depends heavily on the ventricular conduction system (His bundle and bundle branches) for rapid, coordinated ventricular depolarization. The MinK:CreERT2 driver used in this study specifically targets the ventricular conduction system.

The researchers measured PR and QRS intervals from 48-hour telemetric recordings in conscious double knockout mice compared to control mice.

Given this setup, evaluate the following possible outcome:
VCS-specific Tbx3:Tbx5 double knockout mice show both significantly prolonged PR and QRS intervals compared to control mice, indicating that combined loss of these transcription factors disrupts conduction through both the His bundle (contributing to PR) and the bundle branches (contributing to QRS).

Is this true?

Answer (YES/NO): YES